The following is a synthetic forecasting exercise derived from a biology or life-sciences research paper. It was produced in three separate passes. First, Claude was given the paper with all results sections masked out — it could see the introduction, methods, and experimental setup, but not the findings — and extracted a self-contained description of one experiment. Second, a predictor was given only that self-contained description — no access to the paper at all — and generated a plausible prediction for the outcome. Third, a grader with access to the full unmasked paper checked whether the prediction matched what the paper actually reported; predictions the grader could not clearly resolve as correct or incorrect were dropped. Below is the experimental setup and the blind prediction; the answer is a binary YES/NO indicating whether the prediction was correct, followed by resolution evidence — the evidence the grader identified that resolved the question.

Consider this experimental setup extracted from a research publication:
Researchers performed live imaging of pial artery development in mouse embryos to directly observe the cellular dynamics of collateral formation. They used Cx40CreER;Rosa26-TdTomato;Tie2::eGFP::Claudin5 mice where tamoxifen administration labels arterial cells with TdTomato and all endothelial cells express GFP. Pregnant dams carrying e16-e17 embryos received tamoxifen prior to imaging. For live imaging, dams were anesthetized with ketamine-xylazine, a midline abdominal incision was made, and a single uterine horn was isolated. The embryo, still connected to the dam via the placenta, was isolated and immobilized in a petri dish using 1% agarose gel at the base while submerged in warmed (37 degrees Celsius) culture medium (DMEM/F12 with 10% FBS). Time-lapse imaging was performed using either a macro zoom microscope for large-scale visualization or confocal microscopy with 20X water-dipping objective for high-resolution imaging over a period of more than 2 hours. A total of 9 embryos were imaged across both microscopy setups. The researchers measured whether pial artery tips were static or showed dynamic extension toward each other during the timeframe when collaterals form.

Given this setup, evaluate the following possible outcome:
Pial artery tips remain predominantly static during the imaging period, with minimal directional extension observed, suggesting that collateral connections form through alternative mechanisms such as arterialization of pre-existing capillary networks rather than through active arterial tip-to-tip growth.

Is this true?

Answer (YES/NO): NO